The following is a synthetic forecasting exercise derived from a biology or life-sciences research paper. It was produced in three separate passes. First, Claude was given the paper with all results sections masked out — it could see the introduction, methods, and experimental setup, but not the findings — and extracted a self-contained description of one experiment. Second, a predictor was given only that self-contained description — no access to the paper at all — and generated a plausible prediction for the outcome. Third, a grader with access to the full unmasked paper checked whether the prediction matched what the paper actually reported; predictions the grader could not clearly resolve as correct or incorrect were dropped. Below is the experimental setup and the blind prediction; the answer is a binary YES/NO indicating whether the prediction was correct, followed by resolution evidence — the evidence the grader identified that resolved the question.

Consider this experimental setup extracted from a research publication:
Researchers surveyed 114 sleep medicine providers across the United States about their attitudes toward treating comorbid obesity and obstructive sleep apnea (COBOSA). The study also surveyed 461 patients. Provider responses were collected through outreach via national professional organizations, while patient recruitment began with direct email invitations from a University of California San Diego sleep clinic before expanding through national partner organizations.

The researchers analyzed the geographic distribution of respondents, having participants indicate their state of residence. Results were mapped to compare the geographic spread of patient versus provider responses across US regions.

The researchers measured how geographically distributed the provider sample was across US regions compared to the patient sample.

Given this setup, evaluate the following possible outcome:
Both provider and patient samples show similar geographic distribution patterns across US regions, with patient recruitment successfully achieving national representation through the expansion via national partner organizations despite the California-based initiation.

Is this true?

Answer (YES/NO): NO